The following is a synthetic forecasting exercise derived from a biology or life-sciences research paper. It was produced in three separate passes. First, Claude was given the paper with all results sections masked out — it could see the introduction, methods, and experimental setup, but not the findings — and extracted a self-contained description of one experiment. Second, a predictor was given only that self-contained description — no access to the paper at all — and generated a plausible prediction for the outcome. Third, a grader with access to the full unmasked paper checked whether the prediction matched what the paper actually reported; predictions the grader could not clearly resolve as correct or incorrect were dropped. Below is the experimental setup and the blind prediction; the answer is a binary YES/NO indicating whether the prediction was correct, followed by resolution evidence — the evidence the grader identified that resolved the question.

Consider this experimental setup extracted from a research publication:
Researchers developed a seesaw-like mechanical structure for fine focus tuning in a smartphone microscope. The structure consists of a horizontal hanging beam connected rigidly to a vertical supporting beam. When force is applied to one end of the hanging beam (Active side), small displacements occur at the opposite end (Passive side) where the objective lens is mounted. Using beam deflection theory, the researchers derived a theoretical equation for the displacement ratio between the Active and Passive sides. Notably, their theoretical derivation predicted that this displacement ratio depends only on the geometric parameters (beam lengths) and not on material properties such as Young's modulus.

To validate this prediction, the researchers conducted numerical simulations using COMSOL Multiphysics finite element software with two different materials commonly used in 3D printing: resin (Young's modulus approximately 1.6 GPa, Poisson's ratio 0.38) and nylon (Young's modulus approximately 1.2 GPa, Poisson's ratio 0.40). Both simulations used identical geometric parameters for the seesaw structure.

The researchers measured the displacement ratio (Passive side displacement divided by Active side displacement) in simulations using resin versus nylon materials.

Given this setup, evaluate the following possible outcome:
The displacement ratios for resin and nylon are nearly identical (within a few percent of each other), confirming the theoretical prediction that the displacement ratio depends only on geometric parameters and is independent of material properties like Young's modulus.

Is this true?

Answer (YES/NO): YES